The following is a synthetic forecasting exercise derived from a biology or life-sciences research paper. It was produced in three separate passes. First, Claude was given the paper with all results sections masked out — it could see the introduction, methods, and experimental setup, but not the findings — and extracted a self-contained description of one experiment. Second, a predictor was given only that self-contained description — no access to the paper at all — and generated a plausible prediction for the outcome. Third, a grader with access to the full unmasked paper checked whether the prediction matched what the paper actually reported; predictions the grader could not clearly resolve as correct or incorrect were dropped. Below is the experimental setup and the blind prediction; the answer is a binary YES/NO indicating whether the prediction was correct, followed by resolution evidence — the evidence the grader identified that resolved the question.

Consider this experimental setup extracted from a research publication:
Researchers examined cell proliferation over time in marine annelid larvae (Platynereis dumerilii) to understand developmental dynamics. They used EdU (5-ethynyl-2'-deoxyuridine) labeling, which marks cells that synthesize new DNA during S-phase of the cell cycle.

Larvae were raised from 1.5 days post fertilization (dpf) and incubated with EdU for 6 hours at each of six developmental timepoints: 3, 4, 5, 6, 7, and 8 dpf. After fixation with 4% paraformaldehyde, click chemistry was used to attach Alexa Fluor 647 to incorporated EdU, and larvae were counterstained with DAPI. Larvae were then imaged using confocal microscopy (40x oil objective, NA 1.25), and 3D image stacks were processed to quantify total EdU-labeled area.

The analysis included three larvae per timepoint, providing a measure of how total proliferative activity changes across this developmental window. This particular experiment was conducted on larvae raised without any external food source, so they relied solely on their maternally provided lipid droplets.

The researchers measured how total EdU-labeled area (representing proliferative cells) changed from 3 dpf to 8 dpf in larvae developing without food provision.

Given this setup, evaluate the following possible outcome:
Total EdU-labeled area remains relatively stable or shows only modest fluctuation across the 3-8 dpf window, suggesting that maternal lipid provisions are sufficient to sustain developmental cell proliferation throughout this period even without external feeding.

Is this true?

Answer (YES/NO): NO